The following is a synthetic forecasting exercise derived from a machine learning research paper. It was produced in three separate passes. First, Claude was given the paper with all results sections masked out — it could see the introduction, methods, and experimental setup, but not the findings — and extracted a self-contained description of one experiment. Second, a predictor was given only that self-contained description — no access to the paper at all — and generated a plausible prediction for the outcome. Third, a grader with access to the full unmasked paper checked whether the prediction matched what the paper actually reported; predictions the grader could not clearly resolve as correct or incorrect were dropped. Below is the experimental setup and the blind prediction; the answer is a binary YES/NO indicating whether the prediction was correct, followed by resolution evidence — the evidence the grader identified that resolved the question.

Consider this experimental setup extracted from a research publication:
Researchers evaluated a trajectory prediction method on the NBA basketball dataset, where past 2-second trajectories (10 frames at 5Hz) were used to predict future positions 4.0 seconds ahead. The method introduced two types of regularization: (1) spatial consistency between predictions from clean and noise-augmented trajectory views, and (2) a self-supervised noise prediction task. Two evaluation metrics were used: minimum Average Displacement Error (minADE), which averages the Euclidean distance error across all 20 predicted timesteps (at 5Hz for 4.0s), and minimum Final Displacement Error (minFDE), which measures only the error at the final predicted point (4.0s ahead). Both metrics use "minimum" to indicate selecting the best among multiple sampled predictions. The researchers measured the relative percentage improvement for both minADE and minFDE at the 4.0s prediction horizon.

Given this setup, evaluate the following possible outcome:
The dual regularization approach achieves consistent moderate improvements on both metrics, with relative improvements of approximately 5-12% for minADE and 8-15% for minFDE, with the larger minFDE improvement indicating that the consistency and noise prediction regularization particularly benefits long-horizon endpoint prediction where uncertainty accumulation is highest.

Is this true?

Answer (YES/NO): NO